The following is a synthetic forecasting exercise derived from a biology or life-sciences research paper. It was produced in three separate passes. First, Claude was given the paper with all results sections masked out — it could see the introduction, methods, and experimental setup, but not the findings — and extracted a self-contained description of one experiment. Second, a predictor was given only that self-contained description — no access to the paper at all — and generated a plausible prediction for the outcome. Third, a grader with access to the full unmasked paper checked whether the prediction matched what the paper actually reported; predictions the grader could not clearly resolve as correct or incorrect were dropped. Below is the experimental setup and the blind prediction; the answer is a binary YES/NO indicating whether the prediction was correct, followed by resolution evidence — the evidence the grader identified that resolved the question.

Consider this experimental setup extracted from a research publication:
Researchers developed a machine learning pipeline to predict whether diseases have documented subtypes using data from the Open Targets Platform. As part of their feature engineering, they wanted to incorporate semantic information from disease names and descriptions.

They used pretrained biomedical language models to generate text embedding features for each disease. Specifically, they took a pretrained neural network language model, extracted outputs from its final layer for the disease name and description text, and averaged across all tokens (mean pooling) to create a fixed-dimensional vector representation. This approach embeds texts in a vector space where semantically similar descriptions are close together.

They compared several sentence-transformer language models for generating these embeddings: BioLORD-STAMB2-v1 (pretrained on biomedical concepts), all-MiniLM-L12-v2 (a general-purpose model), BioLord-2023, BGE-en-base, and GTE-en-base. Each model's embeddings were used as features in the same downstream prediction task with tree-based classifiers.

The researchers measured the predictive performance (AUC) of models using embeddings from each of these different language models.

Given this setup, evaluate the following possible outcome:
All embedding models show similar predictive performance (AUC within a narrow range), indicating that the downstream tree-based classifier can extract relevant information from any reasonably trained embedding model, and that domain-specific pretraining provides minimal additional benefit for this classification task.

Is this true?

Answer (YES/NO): NO